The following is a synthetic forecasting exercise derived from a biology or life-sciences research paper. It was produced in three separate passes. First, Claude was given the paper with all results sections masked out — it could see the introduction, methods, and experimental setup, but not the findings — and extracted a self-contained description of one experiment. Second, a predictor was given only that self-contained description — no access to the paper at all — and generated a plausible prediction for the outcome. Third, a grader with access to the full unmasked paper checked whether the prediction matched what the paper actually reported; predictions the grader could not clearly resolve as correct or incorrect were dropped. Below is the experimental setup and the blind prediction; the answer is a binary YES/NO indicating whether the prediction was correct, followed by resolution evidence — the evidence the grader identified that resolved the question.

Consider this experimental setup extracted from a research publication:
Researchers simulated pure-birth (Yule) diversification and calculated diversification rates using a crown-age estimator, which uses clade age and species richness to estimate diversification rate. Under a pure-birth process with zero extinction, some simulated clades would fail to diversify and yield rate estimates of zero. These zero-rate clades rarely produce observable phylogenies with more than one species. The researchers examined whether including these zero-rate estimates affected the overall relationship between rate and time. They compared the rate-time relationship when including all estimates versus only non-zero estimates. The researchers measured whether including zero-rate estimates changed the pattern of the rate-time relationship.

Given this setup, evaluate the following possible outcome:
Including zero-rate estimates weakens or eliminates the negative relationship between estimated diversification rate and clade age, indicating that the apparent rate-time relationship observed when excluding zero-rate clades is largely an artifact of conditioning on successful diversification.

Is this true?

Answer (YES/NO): YES